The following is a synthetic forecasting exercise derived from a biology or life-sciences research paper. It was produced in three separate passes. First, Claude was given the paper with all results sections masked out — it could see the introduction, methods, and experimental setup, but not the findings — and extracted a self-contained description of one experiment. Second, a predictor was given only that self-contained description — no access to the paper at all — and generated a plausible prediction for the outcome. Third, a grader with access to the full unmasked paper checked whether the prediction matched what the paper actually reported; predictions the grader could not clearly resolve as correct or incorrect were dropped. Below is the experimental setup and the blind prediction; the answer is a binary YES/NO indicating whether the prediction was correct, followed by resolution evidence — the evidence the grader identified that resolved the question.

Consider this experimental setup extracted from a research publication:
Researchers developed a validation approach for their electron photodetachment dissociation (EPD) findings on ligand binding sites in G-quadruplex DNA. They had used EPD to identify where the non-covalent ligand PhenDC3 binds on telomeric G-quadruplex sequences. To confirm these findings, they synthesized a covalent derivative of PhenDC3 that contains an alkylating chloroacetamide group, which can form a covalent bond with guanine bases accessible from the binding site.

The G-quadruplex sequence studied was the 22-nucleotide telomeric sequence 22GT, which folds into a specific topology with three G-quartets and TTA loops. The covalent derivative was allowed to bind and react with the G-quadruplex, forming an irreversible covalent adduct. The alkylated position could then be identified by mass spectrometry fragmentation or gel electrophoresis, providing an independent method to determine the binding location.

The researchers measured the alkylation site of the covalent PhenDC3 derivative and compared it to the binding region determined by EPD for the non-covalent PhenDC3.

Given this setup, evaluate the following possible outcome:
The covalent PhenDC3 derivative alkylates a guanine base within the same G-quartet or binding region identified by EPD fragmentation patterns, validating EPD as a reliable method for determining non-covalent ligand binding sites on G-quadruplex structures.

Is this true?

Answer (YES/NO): YES